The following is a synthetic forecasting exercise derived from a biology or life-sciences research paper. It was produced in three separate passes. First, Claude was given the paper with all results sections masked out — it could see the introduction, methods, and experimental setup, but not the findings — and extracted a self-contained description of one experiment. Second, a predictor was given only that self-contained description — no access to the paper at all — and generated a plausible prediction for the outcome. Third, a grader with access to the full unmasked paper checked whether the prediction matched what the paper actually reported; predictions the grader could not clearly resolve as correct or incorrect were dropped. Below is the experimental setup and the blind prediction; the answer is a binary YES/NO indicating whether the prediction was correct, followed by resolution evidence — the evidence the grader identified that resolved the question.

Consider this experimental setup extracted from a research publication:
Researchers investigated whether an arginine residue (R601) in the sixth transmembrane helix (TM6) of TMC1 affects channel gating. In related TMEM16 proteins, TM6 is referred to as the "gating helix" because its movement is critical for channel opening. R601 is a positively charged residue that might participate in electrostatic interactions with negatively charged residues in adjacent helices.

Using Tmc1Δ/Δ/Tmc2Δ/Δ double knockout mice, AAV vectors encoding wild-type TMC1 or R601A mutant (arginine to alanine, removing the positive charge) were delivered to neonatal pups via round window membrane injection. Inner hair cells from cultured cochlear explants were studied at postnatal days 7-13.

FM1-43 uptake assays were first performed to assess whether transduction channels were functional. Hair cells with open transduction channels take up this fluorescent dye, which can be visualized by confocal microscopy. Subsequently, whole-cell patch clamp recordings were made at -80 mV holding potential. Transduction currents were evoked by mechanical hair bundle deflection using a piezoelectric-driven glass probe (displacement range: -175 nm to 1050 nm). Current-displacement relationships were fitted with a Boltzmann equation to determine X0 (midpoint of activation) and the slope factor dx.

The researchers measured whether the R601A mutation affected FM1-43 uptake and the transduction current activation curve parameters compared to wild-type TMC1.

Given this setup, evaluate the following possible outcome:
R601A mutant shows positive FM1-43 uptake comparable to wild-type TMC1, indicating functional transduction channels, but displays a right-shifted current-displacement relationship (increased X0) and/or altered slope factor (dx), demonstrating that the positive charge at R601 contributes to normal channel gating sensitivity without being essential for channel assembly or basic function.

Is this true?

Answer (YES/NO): NO